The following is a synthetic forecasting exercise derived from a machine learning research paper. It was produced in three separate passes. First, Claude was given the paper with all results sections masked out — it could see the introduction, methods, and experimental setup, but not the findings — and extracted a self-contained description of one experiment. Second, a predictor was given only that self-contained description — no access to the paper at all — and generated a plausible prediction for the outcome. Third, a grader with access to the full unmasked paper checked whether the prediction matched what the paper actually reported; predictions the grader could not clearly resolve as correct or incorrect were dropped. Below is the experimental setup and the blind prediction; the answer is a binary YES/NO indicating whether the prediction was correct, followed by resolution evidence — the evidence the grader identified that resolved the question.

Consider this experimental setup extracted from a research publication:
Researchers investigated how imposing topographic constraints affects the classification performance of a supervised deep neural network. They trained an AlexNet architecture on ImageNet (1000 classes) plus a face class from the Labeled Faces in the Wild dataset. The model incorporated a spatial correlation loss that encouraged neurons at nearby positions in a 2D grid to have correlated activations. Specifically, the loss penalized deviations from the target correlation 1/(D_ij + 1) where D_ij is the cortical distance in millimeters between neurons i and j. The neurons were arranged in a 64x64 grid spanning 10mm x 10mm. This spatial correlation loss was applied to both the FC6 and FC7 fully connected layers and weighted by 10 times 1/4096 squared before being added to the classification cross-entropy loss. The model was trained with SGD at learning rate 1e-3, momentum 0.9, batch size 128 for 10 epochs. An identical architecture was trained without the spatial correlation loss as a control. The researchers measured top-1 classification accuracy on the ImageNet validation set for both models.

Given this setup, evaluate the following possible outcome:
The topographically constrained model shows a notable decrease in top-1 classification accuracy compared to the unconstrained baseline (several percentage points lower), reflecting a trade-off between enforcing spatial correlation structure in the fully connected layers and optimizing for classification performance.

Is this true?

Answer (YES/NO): YES